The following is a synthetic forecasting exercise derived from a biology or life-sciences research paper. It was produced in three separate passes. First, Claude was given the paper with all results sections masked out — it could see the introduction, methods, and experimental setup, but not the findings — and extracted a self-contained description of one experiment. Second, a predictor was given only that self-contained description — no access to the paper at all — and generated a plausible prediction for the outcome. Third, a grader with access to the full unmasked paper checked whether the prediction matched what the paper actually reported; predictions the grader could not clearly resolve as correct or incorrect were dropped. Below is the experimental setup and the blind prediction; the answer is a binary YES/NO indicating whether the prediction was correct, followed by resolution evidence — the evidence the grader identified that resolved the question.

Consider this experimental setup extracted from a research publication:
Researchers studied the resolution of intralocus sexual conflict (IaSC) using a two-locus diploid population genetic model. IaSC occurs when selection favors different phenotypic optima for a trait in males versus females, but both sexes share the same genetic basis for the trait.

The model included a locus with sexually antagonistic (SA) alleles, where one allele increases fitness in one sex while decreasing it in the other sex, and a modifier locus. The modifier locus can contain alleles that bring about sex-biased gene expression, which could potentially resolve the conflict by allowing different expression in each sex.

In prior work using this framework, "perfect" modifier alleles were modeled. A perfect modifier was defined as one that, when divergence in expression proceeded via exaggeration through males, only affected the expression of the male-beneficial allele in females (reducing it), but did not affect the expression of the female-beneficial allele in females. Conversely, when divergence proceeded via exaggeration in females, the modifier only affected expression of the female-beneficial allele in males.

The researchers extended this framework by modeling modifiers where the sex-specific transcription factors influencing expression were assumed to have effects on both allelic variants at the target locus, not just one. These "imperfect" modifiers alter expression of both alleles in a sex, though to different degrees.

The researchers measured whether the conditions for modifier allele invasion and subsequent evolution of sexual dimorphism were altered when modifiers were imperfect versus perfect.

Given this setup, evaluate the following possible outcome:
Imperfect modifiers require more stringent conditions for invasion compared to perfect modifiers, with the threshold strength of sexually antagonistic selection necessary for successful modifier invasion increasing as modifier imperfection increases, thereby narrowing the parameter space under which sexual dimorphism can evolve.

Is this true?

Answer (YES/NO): YES